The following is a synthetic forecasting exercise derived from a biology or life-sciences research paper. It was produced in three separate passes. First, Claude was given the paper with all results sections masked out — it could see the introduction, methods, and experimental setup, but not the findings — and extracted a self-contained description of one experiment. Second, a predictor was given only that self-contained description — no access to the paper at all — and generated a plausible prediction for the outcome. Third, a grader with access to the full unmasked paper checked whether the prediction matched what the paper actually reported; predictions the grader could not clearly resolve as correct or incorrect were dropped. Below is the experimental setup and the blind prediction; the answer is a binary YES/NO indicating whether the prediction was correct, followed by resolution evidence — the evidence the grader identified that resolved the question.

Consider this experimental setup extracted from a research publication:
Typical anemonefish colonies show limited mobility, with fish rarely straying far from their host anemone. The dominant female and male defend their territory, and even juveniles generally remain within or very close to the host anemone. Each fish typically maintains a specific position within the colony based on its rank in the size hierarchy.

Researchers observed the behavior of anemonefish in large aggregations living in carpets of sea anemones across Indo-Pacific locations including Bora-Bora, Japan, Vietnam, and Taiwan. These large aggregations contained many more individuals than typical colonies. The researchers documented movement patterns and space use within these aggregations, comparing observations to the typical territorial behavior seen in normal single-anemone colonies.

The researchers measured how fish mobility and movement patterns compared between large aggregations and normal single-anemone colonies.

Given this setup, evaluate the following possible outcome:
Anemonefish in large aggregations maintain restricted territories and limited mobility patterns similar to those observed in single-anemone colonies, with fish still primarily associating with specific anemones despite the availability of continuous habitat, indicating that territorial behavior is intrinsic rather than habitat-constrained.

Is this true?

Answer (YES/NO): NO